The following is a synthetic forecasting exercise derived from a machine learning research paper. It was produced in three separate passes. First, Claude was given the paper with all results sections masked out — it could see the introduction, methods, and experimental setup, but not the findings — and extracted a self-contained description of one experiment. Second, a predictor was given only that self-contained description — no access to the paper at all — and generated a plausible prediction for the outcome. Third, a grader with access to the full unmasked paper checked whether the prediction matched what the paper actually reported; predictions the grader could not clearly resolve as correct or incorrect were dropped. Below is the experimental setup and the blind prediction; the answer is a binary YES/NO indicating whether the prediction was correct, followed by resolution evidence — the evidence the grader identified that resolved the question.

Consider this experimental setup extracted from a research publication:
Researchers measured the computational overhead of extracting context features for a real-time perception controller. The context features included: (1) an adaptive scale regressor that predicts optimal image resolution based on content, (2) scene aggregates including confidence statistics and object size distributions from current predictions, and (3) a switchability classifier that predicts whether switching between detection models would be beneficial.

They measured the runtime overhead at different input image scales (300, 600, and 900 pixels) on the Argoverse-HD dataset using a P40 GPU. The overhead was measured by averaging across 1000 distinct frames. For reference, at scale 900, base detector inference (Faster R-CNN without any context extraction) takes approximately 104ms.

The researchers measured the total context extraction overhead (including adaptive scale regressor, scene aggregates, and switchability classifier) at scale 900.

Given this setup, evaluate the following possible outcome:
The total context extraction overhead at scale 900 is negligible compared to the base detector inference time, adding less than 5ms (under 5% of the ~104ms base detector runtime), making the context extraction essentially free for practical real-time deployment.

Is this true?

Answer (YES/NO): NO